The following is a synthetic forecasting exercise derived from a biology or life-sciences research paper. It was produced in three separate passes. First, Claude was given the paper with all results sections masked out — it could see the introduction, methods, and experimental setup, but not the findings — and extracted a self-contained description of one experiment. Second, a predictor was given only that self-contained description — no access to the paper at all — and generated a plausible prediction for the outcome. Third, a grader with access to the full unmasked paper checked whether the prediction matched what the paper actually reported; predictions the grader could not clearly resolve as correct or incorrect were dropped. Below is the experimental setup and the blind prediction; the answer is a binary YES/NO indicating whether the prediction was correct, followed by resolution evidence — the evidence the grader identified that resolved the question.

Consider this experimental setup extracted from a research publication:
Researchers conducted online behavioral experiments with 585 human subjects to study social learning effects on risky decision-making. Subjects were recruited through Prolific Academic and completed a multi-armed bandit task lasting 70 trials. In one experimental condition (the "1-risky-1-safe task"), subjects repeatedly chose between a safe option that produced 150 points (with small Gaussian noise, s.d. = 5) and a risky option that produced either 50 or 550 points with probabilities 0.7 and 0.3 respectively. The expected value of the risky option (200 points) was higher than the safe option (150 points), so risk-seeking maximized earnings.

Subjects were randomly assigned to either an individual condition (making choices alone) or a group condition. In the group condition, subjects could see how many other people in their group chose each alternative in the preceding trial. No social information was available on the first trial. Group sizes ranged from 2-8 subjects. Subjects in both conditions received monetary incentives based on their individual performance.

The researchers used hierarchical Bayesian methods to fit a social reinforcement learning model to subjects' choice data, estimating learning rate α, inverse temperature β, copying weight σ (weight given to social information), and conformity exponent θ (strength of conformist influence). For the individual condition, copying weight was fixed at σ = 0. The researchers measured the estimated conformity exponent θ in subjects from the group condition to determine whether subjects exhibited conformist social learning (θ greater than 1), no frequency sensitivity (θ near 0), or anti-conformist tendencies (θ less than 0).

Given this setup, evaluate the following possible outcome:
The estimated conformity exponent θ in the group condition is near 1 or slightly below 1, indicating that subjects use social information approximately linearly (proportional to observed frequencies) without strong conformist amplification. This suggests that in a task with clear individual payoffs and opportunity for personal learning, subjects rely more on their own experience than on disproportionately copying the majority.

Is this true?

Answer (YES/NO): NO